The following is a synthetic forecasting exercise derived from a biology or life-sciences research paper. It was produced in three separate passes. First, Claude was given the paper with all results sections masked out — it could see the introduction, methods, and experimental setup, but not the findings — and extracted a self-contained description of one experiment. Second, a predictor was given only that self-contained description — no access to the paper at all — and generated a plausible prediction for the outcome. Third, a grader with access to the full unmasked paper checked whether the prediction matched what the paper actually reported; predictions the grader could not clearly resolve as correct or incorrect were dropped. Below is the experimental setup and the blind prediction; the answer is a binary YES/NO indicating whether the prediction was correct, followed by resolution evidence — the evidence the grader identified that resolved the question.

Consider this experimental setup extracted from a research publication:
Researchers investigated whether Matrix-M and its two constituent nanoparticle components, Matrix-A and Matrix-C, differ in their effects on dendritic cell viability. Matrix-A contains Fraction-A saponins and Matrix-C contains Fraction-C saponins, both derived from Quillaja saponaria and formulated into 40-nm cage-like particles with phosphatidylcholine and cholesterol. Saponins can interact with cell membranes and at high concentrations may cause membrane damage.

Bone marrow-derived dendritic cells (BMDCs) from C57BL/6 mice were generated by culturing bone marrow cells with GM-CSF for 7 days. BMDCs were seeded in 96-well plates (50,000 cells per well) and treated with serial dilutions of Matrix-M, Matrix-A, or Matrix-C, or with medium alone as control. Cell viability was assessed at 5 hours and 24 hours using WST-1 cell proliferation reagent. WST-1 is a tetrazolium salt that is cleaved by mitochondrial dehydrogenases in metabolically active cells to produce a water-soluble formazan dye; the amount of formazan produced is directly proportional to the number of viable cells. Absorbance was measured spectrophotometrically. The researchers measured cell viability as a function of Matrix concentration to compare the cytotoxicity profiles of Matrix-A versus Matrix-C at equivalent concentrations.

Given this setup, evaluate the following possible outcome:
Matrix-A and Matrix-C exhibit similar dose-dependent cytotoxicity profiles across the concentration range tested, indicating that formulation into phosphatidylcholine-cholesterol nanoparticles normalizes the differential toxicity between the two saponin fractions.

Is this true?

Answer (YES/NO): NO